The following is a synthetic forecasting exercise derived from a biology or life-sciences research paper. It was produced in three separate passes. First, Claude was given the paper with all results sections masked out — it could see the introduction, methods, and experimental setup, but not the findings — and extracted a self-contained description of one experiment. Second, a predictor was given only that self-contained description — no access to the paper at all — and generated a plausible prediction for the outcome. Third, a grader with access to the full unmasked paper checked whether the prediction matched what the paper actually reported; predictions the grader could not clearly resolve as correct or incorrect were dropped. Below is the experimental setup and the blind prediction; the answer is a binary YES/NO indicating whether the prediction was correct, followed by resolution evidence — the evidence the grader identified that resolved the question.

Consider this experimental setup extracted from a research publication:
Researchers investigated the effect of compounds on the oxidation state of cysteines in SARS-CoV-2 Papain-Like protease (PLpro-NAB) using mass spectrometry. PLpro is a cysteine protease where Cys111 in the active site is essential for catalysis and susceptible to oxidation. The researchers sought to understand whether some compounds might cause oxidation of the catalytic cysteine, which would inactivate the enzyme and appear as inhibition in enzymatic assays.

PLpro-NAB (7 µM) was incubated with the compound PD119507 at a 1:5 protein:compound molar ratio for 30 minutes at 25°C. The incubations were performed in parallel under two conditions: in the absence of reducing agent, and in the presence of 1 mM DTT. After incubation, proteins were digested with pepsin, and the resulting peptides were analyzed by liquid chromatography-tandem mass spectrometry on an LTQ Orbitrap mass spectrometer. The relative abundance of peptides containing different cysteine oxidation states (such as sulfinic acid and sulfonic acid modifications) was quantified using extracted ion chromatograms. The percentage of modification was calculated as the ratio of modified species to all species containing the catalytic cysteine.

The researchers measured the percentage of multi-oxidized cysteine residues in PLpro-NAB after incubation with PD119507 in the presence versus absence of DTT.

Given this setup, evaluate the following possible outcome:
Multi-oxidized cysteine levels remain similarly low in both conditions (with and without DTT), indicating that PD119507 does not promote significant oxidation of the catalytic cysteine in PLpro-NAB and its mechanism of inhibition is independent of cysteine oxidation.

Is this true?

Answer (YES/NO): NO